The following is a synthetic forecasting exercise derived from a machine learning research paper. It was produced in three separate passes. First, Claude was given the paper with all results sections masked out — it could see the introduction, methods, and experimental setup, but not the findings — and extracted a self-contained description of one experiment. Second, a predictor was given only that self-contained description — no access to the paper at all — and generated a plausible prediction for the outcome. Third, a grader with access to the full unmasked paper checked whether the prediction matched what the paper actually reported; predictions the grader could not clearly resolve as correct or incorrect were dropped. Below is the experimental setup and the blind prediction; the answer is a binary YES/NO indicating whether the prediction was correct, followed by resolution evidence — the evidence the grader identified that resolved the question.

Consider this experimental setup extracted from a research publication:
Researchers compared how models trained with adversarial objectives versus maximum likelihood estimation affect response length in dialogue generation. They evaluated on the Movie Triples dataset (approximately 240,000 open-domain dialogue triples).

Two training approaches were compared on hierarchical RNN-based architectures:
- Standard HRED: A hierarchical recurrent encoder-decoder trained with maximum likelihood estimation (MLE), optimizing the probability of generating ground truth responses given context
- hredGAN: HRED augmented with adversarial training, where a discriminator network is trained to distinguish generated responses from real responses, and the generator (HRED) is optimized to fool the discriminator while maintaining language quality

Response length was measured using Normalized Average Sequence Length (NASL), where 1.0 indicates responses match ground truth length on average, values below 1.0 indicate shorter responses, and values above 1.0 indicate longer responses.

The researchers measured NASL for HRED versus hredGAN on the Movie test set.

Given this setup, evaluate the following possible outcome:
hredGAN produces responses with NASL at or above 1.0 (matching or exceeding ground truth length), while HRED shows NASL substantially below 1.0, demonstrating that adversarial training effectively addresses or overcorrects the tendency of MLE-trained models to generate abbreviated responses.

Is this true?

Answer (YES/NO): NO